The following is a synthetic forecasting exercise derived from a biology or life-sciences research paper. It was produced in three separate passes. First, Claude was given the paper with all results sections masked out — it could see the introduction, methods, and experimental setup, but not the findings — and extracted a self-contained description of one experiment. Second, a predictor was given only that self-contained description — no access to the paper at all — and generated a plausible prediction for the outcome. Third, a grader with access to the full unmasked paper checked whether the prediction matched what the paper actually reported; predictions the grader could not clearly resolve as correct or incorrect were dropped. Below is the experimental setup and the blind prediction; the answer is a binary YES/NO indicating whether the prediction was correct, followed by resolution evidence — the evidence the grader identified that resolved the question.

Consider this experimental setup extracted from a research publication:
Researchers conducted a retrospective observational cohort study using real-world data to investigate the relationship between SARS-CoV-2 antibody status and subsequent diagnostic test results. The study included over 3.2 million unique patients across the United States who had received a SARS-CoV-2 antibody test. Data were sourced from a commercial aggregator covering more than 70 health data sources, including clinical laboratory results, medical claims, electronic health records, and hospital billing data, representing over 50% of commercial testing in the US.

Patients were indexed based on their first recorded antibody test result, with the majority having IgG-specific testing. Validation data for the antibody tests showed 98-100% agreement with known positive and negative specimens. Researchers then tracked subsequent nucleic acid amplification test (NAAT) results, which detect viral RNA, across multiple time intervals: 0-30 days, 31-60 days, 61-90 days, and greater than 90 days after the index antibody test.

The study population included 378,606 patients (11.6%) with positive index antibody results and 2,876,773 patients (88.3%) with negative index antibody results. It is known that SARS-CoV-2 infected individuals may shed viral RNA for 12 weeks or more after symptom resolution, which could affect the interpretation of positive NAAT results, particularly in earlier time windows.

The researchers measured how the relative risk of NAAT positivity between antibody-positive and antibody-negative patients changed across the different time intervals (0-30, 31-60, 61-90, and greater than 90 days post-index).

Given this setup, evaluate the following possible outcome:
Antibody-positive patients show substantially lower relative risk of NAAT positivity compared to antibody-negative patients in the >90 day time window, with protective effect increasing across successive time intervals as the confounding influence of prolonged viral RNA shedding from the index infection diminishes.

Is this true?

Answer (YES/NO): YES